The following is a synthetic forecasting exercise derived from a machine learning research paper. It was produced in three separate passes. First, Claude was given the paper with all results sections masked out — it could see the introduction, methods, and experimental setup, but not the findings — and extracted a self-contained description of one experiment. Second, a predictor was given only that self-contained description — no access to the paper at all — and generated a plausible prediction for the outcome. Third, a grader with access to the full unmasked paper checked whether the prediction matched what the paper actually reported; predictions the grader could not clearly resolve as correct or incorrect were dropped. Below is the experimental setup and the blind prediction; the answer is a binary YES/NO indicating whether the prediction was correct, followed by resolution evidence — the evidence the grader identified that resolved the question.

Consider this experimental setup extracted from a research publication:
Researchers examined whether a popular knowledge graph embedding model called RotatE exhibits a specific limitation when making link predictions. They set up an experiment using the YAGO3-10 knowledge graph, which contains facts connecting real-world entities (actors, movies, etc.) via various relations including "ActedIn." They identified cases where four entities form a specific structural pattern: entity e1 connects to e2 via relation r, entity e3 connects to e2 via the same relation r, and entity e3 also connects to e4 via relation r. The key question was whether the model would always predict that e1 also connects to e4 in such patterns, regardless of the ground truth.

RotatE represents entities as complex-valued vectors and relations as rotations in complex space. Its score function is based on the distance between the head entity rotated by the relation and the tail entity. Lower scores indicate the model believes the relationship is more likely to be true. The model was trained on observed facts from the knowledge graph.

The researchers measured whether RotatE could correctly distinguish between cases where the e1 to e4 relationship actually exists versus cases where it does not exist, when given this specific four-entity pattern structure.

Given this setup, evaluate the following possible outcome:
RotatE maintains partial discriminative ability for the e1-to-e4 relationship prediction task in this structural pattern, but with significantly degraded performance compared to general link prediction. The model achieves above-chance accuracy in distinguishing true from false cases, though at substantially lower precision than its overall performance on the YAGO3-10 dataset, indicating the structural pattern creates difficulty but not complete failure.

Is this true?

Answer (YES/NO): NO